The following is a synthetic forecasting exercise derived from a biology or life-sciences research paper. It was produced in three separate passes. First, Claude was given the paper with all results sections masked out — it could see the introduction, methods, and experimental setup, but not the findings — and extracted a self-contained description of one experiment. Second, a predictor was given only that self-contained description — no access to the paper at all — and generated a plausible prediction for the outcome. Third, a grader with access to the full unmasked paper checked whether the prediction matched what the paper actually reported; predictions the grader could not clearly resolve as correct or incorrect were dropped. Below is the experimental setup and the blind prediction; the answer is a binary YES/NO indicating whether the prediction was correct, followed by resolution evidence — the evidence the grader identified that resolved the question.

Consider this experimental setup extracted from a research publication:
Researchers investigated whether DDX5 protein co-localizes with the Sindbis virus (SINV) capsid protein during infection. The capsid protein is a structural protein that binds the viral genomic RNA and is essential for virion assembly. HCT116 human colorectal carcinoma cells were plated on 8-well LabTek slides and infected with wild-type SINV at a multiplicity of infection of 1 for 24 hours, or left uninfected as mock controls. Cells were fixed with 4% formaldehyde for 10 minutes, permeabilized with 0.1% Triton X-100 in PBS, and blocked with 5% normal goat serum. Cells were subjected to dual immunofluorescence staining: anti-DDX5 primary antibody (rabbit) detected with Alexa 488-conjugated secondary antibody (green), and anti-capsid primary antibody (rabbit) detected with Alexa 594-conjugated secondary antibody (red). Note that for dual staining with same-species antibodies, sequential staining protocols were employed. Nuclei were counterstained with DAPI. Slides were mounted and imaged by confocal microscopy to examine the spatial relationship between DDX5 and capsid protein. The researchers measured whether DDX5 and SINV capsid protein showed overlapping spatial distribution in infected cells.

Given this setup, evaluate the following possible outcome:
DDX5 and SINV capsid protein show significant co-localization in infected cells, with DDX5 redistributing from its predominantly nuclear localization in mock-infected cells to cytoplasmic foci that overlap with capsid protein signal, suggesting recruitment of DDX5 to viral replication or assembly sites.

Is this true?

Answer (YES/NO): NO